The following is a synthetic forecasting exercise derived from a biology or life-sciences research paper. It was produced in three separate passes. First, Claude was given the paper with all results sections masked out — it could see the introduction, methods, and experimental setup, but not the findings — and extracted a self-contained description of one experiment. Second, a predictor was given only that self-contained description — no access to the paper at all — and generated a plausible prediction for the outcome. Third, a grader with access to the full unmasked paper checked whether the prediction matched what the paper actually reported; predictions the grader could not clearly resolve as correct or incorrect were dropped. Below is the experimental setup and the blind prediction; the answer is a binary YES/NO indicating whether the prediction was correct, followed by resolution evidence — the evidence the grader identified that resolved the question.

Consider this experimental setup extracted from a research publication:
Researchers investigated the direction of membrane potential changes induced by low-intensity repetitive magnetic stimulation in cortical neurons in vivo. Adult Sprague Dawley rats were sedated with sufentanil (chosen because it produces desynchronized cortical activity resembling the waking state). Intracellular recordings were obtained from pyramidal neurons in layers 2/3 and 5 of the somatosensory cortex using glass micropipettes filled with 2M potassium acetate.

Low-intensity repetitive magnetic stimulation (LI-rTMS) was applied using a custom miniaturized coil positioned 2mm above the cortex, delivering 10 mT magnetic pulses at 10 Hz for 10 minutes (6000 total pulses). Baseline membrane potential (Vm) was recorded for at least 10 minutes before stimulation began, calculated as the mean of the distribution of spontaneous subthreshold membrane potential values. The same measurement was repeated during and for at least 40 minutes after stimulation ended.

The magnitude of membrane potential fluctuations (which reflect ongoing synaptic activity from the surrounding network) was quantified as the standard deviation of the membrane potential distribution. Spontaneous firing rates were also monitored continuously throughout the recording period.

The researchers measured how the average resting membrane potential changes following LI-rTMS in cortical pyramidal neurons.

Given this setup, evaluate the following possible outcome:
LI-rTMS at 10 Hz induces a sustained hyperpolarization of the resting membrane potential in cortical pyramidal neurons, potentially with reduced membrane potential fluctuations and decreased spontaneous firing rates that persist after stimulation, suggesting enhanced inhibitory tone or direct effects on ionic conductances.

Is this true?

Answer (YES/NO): YES